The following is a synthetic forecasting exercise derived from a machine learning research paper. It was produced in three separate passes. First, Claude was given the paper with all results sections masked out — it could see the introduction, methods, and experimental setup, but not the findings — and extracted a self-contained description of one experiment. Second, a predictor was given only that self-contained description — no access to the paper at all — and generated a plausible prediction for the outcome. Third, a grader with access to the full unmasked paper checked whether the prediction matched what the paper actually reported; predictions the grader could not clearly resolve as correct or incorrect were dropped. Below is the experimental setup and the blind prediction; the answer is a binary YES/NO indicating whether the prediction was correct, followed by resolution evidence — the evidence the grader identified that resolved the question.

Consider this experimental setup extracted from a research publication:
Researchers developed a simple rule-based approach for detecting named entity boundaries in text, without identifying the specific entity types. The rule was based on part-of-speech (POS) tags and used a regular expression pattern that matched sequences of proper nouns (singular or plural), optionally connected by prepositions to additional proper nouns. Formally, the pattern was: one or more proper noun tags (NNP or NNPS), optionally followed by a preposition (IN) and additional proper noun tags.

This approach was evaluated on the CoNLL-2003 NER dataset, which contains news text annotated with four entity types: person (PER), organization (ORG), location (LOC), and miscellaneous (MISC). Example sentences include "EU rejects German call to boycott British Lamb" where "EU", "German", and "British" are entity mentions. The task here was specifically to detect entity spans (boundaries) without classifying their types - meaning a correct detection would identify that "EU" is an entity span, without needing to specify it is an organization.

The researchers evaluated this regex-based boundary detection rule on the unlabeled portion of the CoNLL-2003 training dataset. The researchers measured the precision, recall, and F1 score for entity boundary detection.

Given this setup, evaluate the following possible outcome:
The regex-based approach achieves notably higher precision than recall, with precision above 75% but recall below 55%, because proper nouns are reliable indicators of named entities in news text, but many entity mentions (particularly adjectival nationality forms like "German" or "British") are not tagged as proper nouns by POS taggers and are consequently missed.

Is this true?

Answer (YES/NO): NO